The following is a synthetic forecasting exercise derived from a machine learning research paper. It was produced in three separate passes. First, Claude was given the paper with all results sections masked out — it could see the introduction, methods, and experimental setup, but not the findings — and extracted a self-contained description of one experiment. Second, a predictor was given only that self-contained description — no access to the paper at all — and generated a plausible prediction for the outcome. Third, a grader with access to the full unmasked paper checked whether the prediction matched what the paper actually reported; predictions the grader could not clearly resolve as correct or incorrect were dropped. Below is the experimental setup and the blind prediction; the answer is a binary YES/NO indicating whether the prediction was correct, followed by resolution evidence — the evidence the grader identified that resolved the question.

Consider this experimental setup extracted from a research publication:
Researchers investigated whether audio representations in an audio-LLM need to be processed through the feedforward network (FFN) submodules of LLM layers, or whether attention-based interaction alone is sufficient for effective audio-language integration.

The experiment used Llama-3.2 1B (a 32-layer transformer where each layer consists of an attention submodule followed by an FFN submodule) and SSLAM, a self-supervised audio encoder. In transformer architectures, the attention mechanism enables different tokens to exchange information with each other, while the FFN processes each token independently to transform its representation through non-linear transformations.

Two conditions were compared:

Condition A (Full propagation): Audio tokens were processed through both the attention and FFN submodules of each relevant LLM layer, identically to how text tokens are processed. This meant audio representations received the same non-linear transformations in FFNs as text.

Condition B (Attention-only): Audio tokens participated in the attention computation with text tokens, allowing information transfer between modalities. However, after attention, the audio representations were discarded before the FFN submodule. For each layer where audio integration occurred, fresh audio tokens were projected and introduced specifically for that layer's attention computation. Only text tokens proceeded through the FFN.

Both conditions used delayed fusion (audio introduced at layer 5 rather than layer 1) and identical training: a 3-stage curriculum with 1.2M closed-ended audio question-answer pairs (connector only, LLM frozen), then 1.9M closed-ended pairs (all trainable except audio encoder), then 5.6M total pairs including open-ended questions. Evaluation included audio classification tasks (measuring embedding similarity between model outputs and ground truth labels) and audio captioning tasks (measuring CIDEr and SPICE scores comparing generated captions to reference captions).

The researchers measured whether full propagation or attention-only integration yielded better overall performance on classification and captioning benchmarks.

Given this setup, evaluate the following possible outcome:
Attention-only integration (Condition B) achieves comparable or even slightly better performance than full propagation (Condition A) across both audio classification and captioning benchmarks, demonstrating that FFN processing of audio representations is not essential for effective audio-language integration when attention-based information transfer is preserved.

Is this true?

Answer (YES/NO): YES